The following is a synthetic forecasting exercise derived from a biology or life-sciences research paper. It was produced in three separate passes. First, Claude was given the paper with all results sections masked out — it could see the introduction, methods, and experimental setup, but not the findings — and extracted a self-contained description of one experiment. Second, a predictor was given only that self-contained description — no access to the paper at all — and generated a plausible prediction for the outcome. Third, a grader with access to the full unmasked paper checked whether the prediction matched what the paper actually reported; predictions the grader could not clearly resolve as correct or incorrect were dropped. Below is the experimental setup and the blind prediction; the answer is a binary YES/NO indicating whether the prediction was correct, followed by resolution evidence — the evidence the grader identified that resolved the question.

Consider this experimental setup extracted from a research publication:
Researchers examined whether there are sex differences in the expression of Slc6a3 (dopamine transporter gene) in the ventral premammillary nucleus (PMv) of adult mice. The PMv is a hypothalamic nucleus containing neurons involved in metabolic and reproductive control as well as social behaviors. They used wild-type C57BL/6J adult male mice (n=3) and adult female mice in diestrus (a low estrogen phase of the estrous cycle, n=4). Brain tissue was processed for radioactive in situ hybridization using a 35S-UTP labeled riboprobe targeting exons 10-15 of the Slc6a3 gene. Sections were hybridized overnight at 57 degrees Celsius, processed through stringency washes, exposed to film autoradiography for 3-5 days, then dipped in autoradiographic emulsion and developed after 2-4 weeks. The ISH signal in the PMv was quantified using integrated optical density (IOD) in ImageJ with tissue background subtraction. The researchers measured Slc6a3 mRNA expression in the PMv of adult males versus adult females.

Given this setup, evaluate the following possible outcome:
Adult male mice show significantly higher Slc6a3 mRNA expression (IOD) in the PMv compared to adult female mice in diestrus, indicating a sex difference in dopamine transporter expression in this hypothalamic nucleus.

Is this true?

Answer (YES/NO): NO